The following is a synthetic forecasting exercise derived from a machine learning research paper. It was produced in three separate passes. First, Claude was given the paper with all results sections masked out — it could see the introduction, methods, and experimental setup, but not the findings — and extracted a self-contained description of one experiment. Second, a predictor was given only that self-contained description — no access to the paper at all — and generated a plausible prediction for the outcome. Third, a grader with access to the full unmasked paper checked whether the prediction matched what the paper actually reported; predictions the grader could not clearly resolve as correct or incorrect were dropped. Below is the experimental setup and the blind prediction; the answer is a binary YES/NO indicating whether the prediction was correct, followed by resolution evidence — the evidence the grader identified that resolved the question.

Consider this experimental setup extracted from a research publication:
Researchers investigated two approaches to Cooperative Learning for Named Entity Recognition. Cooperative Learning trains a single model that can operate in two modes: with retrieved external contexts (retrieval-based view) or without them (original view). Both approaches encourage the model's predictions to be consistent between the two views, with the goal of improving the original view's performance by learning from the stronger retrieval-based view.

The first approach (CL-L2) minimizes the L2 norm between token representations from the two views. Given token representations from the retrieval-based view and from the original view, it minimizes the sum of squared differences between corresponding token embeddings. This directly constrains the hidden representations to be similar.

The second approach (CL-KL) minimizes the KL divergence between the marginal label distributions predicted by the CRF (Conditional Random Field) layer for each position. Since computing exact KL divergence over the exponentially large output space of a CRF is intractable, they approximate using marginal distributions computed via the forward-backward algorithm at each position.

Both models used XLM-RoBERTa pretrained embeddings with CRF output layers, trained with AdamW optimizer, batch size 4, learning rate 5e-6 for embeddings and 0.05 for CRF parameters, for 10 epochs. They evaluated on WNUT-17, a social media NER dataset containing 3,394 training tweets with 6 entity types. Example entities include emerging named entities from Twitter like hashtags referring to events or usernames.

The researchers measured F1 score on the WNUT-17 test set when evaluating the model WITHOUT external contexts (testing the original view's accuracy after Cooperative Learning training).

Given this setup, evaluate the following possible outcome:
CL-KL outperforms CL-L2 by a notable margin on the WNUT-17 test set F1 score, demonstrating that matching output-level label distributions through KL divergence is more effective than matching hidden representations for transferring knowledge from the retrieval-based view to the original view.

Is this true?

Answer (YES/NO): NO